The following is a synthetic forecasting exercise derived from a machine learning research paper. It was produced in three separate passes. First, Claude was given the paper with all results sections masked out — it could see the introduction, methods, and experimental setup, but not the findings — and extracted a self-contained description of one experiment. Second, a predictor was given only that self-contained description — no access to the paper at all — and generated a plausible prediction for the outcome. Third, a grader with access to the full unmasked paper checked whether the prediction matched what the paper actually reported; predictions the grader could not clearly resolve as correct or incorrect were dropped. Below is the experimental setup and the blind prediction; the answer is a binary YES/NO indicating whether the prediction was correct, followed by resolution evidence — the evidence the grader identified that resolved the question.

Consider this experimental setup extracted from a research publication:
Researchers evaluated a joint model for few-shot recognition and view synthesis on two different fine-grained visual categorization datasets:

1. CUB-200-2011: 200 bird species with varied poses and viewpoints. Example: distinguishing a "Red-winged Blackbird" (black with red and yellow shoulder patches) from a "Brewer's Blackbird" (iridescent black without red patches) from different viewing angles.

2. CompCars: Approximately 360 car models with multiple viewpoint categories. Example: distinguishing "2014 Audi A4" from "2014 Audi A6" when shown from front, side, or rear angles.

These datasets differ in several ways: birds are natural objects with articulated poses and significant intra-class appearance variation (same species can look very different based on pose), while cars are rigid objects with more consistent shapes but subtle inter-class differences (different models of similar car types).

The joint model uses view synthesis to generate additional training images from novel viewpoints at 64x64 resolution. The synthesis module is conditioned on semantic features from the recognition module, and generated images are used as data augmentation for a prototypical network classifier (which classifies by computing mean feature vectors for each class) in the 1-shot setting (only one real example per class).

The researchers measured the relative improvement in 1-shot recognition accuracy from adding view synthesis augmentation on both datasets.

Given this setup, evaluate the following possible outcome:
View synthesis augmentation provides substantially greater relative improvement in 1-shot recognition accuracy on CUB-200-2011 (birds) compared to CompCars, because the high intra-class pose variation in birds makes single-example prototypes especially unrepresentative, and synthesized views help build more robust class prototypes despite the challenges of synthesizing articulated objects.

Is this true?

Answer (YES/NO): NO